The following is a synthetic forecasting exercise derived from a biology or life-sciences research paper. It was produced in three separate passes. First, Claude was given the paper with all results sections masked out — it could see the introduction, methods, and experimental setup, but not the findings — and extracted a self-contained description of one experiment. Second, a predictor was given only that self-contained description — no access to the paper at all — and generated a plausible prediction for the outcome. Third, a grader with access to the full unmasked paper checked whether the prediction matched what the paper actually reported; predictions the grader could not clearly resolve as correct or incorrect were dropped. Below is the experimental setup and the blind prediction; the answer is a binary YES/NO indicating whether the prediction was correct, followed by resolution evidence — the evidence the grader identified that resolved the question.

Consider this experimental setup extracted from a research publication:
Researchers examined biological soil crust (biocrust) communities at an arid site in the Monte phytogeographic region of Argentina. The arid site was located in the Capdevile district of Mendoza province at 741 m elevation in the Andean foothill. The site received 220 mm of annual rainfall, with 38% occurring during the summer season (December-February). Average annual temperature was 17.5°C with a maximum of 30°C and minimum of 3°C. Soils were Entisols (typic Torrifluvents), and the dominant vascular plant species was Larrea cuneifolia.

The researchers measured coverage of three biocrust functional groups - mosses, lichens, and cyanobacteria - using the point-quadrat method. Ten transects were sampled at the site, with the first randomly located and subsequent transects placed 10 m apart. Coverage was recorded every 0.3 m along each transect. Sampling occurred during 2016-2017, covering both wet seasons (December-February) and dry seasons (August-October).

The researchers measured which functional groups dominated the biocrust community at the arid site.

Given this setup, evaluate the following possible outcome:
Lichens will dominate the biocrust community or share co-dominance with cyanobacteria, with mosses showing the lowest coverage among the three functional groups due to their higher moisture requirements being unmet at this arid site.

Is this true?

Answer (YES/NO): YES